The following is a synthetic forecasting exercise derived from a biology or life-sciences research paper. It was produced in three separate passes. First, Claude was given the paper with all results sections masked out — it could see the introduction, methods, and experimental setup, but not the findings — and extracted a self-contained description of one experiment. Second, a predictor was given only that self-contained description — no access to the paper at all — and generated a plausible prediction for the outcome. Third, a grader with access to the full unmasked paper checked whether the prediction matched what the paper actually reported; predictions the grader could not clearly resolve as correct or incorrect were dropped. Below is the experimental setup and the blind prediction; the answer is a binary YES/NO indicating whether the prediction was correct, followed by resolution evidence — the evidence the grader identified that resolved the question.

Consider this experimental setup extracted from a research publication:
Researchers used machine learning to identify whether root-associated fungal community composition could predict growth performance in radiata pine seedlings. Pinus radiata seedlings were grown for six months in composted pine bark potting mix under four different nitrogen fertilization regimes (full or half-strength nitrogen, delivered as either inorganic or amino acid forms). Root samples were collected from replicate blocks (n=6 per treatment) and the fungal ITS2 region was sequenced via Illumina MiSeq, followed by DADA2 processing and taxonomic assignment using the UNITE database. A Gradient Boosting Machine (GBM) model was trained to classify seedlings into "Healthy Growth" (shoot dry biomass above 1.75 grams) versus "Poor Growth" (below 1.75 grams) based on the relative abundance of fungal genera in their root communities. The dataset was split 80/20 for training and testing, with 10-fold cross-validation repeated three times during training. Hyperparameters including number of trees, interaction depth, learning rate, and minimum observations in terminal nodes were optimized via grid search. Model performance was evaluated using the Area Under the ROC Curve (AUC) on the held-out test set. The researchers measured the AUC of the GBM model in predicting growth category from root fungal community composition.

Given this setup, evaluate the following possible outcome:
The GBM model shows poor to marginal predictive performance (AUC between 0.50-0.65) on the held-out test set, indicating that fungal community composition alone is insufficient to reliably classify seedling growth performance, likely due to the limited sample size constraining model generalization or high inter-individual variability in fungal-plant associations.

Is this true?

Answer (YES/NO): NO